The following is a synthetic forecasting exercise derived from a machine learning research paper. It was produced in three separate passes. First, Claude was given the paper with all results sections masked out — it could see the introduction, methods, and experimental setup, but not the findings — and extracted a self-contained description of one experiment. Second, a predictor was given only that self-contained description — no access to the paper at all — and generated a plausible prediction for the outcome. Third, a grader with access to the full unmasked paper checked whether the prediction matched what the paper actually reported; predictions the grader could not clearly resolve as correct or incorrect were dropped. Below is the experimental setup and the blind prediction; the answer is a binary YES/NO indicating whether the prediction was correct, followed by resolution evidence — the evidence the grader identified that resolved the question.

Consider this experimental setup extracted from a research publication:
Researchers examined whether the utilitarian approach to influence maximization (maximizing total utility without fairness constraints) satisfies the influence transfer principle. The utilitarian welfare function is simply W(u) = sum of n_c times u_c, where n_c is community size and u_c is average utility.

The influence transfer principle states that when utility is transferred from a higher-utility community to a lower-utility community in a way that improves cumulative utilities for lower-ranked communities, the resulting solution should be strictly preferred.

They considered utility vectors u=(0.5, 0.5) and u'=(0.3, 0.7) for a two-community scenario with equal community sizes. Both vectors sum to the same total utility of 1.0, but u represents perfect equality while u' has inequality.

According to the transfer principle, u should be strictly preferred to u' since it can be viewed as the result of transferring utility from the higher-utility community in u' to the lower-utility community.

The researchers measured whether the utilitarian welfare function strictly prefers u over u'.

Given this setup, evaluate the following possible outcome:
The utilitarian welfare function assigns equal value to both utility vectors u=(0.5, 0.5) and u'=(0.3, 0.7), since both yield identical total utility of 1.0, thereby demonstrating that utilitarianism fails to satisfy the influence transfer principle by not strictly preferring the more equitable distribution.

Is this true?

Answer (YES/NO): YES